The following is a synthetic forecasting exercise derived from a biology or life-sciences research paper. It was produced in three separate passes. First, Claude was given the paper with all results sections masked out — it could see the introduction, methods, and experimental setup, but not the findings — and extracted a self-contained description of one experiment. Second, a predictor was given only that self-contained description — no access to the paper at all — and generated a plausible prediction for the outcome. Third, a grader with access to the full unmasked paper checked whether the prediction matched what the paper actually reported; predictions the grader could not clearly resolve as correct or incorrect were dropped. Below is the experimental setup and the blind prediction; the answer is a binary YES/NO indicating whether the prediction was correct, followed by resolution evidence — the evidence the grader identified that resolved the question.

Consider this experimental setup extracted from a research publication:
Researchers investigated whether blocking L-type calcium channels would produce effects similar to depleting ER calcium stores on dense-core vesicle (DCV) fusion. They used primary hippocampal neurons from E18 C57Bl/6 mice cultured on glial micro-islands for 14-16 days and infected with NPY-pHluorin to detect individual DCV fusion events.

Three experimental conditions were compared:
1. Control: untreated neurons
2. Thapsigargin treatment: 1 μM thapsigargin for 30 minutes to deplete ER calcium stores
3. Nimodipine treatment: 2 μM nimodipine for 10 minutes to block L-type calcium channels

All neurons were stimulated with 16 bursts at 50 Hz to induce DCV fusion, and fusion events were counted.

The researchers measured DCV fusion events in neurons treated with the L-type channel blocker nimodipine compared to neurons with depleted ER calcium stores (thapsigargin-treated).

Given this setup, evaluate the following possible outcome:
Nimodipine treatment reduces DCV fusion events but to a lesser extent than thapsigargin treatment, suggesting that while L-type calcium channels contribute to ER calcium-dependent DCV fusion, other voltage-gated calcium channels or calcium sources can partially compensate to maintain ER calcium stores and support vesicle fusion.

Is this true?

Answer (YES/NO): NO